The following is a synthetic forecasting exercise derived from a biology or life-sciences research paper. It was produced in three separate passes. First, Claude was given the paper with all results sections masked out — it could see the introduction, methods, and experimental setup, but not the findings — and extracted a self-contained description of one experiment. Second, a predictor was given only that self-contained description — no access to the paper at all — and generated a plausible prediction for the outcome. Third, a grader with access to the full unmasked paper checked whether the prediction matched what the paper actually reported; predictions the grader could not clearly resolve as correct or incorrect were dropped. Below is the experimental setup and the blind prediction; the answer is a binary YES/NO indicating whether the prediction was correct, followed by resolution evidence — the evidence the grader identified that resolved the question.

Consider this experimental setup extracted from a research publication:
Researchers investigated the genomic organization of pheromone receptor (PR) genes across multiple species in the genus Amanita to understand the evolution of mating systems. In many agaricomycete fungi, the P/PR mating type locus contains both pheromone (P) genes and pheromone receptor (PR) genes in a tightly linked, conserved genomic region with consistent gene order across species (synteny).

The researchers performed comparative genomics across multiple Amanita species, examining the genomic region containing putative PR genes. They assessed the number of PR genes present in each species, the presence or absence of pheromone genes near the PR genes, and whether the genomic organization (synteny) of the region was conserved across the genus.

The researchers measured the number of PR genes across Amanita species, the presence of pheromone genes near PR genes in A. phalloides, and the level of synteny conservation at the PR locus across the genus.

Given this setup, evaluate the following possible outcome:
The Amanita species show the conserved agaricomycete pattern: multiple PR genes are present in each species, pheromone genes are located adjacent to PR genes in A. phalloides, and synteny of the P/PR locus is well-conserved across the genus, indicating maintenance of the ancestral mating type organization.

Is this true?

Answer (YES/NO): NO